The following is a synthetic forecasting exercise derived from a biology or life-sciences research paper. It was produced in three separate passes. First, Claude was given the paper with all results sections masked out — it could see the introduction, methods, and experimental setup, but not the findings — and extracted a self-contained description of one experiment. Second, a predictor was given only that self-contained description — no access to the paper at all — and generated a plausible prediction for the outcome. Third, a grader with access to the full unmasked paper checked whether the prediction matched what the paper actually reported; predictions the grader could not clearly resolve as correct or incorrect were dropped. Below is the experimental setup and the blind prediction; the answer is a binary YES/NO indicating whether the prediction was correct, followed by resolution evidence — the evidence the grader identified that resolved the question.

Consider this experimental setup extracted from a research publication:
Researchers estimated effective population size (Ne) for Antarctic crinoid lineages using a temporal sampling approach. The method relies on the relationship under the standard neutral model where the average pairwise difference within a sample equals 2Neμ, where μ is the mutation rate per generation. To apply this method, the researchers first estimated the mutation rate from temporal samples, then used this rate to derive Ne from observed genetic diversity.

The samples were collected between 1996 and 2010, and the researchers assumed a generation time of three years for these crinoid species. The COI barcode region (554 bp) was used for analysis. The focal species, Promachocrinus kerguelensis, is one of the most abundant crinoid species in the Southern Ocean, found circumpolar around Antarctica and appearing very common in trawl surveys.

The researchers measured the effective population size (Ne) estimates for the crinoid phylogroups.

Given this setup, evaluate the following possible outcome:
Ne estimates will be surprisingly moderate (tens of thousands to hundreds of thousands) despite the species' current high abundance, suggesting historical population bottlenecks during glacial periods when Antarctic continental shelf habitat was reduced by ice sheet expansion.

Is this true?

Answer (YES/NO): NO